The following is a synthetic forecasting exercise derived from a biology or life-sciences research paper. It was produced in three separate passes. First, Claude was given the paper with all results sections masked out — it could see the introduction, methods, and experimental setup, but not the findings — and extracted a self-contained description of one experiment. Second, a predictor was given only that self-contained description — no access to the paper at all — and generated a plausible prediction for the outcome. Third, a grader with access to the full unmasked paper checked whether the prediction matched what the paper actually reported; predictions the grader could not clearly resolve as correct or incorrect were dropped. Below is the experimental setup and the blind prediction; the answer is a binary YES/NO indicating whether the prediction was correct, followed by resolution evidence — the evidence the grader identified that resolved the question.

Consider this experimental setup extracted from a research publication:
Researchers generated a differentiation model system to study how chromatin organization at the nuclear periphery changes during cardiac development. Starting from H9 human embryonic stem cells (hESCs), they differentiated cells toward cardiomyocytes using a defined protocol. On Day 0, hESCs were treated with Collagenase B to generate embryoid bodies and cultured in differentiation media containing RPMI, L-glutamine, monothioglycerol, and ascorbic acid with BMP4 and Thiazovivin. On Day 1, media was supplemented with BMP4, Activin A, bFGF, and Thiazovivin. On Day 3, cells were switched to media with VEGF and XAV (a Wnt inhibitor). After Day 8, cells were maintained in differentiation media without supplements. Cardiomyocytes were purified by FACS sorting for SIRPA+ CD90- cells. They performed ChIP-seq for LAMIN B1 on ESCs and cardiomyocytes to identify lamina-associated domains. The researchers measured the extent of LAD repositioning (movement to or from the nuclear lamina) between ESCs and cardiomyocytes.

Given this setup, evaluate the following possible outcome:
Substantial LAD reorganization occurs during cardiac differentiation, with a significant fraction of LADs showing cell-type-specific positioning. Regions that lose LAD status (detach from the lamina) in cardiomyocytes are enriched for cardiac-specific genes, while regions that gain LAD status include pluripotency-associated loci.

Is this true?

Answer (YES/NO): YES